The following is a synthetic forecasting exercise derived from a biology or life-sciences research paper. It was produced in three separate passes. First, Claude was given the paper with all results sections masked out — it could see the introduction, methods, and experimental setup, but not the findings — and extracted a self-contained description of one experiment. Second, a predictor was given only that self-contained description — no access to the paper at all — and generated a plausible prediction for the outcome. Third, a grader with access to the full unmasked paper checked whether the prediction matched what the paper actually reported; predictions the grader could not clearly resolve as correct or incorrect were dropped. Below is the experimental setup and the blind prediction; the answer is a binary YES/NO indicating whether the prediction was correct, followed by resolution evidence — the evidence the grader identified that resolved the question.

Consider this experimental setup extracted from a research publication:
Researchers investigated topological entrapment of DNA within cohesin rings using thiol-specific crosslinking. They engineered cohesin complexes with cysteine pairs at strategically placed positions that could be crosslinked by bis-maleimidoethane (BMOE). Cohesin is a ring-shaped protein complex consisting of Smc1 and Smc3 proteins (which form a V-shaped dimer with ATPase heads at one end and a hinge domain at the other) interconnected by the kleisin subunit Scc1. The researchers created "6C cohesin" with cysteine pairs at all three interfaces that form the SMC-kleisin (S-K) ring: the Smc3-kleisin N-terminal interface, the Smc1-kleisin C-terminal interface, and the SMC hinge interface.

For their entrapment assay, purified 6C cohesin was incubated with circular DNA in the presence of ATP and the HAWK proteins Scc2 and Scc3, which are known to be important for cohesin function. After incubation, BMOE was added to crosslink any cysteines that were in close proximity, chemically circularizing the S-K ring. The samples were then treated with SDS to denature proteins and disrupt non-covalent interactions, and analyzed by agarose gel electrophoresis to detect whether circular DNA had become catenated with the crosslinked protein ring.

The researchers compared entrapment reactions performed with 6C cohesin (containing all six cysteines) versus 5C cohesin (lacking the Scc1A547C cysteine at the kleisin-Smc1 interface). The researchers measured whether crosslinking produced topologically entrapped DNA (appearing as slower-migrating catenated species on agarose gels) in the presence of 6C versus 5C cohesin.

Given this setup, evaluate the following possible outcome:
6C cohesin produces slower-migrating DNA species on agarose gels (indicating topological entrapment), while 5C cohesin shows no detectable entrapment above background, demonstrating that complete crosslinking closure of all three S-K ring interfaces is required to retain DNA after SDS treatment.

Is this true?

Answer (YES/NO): YES